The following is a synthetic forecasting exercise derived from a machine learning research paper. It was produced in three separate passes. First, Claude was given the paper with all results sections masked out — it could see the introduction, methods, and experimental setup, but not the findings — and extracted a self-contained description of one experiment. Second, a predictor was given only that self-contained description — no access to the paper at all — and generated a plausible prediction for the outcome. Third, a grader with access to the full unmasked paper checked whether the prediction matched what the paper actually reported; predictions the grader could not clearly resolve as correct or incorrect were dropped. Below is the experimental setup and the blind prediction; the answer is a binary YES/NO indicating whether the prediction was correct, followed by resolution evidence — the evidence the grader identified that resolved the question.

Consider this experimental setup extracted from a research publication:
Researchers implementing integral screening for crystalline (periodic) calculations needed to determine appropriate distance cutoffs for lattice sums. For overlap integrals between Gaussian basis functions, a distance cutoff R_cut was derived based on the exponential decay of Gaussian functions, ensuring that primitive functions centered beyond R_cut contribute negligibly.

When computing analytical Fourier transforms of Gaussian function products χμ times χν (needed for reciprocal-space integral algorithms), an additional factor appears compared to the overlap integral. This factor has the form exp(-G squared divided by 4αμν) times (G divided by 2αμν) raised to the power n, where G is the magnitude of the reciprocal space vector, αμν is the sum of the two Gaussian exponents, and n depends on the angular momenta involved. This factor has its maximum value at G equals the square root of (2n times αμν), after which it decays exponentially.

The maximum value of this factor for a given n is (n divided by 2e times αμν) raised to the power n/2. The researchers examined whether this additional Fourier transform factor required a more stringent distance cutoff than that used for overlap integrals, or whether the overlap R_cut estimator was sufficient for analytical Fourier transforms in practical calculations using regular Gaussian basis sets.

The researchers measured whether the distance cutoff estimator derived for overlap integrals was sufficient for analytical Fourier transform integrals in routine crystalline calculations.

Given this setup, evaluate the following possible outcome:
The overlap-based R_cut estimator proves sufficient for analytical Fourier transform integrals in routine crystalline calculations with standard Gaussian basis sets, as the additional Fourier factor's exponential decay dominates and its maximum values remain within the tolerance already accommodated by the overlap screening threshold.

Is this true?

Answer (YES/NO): YES